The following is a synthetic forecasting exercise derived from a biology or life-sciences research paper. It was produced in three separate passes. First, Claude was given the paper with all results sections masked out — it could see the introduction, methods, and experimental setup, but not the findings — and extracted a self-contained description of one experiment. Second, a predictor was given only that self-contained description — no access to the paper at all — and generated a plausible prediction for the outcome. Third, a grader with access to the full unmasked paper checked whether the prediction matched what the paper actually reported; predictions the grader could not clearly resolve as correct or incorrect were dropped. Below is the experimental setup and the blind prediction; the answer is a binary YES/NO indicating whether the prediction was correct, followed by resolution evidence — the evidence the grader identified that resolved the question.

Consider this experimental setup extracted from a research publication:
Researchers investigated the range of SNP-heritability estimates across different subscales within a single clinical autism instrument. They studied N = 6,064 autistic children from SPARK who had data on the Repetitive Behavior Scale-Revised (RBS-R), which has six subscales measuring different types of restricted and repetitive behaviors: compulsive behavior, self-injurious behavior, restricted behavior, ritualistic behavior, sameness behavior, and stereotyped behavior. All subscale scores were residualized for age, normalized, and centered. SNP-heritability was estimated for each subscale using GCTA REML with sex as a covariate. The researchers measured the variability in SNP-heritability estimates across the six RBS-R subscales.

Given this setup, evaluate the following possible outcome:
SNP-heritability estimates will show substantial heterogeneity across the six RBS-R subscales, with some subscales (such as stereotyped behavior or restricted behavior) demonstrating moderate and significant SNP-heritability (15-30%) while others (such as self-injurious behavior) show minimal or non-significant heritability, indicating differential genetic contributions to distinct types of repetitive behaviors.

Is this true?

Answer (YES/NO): NO